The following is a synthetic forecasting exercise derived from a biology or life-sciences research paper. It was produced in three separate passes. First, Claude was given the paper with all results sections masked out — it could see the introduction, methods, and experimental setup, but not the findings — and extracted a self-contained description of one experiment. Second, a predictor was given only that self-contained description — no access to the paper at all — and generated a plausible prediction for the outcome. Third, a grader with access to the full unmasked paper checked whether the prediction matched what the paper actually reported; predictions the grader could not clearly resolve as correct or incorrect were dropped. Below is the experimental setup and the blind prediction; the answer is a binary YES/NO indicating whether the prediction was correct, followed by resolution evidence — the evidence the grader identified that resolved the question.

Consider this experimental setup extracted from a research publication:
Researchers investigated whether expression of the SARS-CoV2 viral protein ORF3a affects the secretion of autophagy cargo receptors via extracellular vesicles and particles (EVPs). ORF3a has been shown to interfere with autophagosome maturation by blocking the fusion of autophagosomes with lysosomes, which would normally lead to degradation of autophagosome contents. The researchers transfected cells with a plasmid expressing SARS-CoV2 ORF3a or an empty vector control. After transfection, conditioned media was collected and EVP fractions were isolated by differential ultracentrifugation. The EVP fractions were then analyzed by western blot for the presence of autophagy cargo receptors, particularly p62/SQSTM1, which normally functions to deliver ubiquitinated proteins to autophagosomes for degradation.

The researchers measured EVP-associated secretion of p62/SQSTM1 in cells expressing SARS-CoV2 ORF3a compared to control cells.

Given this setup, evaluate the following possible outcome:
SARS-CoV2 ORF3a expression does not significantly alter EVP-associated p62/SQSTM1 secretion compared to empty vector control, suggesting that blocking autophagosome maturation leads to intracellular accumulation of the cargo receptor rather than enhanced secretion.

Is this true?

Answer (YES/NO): NO